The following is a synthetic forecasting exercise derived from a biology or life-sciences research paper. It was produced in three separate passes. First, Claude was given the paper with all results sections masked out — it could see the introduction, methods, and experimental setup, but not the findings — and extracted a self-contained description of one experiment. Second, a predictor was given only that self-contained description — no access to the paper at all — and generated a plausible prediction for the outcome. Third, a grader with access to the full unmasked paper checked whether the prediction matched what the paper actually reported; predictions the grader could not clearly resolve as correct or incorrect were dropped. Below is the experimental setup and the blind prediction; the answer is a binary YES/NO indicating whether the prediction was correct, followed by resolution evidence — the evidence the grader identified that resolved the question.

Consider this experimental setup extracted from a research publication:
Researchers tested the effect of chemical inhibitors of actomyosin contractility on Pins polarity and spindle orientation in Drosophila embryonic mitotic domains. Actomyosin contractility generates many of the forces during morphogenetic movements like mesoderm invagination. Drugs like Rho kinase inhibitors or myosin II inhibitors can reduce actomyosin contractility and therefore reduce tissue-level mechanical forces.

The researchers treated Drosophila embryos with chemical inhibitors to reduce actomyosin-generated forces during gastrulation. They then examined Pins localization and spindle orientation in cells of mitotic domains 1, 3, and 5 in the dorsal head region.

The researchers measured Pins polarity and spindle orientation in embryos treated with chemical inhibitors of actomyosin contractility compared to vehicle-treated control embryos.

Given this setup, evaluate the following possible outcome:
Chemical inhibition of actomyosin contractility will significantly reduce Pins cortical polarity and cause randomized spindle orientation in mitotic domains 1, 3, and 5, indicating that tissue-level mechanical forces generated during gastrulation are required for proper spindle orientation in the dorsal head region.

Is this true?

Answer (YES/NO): YES